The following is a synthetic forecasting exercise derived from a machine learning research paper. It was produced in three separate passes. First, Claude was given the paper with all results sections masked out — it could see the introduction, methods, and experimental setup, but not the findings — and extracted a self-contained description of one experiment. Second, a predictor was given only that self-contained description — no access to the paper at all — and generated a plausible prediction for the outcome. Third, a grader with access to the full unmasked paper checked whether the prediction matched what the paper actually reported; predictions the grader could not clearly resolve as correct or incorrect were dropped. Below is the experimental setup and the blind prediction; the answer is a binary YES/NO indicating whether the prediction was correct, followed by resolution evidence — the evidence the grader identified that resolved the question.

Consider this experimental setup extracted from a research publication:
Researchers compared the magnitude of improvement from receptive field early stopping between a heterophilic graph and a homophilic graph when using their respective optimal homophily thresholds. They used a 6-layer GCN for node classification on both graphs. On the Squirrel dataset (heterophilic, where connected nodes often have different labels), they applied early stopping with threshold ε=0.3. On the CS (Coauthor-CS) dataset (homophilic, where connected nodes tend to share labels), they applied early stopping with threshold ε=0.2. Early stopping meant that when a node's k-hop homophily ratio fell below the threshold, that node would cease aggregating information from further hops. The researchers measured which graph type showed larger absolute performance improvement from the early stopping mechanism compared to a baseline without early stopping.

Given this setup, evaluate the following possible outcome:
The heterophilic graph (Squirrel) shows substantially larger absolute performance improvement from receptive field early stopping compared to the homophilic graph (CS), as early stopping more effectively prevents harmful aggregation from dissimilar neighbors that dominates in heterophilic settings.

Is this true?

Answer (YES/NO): YES